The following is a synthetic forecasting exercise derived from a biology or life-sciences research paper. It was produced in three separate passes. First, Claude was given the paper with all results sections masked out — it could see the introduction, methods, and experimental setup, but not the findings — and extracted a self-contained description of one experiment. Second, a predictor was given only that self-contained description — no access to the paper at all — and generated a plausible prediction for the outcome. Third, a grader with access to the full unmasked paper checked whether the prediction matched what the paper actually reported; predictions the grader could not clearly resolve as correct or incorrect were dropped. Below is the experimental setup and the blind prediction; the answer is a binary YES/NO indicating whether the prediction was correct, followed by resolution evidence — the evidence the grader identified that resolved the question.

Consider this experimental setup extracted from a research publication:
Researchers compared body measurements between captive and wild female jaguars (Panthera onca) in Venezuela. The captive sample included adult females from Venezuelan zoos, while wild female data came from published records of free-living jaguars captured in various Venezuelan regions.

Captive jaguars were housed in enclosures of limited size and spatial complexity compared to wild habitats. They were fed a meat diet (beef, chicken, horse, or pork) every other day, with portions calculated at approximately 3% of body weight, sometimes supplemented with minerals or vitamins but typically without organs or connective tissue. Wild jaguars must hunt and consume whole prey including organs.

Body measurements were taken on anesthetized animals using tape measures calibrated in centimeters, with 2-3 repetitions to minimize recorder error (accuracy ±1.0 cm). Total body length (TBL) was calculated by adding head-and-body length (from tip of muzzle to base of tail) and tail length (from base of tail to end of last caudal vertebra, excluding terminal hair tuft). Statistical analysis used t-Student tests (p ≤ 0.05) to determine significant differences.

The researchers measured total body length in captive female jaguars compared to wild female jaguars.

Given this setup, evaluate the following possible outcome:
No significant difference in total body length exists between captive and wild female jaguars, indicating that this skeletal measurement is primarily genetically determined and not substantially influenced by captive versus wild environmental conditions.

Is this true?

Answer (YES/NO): YES